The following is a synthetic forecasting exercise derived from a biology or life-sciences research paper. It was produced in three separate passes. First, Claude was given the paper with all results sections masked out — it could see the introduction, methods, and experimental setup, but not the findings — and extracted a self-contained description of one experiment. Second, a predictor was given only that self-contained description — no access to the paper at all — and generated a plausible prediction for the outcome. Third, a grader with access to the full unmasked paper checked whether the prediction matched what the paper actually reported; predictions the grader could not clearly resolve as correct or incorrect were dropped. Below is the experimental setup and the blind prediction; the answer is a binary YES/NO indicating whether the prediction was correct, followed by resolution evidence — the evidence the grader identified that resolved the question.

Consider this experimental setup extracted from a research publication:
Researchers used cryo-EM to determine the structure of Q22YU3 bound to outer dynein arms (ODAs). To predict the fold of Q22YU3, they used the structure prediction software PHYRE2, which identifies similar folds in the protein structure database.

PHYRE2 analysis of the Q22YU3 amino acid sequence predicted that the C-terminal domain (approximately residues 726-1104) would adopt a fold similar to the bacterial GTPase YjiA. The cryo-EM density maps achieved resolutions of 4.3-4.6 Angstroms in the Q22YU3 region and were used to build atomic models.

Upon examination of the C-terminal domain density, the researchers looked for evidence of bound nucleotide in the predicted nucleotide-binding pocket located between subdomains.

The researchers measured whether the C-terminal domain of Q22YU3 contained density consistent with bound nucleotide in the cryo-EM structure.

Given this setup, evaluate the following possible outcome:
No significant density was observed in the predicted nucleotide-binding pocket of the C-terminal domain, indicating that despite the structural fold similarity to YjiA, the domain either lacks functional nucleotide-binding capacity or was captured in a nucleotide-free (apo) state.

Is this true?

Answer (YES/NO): NO